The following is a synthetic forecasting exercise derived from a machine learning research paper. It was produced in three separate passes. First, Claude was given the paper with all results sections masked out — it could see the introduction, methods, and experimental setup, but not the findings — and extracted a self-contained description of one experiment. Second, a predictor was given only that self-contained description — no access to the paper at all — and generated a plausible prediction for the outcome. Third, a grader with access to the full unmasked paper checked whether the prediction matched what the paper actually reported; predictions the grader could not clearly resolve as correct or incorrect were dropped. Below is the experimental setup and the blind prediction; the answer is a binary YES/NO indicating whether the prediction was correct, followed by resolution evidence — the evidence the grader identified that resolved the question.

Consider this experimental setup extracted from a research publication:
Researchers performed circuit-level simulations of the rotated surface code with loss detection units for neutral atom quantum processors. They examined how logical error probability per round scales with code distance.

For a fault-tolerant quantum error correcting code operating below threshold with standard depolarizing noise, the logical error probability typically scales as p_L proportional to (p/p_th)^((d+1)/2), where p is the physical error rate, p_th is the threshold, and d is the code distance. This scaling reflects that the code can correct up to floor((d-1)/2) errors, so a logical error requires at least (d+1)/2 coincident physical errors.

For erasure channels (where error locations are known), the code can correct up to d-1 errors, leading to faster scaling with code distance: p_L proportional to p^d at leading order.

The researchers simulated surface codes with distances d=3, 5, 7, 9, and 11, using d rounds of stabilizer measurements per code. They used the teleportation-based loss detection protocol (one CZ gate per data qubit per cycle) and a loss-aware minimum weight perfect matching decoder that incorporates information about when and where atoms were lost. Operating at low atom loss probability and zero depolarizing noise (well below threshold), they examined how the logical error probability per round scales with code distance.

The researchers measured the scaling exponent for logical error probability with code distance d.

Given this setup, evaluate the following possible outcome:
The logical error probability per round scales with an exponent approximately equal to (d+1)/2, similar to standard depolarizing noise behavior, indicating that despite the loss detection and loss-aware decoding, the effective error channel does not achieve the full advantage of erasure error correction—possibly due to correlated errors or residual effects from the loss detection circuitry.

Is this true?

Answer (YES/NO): NO